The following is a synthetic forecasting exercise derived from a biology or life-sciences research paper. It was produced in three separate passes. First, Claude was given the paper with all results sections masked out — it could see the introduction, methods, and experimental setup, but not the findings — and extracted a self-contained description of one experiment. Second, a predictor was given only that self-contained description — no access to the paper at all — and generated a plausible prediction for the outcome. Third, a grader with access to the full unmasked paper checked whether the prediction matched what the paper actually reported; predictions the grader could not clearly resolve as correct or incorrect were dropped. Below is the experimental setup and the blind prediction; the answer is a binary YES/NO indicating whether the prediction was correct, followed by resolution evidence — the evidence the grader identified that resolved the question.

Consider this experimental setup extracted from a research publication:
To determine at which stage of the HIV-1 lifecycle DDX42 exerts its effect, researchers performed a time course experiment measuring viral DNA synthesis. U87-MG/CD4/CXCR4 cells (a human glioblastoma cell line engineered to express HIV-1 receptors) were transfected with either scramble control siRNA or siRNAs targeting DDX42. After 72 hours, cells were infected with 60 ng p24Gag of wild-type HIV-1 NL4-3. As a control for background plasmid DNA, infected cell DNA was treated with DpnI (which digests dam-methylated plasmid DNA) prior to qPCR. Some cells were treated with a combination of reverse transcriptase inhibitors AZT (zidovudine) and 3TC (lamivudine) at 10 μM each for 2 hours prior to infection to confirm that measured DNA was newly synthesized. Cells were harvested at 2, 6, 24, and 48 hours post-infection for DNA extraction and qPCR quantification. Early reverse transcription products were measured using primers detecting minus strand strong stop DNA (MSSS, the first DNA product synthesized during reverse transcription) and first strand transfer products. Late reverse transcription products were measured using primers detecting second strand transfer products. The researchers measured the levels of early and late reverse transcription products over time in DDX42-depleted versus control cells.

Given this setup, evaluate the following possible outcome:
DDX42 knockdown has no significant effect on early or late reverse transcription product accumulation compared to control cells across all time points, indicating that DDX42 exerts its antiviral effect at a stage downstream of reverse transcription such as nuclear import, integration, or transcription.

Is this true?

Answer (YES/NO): NO